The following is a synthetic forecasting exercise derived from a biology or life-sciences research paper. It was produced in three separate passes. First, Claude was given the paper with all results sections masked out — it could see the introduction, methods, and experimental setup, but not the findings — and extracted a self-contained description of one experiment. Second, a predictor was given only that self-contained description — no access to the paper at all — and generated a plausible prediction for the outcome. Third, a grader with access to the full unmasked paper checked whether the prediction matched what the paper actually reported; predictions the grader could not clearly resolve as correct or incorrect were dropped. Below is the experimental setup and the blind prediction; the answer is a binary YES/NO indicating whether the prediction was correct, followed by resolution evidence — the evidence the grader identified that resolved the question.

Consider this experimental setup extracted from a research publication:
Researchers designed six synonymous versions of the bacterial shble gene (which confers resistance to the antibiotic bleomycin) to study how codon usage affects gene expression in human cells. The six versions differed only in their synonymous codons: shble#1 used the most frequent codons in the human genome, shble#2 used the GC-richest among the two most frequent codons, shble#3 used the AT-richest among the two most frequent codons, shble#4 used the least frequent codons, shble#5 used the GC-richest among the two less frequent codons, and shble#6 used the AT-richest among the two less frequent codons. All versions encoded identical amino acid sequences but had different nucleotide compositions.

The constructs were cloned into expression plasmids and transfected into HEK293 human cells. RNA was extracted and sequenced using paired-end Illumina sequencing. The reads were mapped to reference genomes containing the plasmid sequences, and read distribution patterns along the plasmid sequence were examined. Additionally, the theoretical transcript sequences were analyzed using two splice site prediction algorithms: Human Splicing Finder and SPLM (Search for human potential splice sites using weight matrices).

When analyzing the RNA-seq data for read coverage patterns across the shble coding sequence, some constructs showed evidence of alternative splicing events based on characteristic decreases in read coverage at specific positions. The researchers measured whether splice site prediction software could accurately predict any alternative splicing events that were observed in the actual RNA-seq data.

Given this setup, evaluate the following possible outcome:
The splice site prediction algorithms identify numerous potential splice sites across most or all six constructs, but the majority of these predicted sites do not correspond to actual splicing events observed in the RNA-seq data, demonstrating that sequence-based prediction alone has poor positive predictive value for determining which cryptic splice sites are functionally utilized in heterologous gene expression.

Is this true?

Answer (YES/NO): NO